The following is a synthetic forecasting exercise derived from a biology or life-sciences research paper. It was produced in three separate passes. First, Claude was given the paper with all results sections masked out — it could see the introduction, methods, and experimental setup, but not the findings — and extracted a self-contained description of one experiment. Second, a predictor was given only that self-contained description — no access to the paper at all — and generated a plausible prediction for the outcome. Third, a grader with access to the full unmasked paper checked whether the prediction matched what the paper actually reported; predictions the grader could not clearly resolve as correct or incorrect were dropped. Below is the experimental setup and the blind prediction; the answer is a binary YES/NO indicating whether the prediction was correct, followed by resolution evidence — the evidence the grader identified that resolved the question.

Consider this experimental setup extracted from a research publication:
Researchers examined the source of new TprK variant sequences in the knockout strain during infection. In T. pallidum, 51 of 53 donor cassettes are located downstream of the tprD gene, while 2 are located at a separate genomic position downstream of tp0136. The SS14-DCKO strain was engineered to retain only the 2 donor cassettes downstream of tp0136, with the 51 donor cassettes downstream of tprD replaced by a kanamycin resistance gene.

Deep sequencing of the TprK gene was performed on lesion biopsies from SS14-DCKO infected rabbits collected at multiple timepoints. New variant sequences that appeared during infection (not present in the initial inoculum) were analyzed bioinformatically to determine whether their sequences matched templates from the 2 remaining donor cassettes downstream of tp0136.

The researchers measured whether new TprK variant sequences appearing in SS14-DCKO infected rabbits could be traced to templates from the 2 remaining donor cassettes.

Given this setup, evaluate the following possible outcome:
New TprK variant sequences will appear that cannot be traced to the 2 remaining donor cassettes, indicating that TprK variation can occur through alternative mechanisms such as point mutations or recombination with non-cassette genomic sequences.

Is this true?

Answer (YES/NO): NO